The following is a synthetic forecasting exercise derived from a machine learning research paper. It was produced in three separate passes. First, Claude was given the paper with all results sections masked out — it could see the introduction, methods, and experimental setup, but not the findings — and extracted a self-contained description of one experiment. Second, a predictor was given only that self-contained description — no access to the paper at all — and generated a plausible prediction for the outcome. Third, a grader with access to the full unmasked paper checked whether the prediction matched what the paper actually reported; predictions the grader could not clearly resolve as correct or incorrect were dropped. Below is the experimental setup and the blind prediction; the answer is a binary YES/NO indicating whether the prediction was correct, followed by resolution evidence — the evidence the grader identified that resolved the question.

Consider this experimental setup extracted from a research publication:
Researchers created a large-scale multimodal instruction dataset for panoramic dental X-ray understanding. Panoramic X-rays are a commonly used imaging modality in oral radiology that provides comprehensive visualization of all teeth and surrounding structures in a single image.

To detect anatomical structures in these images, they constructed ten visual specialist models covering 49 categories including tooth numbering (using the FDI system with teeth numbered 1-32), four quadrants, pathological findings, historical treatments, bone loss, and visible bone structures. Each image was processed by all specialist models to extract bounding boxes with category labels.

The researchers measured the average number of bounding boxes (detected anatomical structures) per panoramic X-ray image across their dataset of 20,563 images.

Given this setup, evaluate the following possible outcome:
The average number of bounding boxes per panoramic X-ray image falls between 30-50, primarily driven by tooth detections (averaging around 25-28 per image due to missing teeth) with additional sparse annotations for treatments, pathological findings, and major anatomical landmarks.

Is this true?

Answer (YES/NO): YES